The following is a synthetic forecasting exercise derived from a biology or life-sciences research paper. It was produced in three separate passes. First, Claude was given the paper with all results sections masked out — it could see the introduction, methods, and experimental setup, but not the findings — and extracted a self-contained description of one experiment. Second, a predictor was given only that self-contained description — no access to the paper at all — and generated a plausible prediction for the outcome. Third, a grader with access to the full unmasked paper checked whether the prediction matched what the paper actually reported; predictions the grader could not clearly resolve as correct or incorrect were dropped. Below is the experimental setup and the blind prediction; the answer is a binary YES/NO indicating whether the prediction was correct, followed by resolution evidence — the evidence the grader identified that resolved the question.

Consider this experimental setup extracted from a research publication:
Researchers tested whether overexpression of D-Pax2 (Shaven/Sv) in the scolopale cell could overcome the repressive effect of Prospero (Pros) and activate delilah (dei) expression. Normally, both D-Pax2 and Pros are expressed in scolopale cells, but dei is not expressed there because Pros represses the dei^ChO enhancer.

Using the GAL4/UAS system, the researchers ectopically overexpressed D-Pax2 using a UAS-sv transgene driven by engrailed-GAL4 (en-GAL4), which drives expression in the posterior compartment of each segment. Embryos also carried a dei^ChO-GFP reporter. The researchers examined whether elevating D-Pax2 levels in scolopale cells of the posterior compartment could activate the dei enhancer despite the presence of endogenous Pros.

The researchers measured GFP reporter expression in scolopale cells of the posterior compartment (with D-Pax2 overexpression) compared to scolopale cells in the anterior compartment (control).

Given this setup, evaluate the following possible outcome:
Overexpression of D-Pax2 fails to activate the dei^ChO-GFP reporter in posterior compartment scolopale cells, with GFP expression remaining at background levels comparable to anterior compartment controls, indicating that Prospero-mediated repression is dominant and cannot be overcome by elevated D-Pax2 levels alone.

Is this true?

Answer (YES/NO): NO